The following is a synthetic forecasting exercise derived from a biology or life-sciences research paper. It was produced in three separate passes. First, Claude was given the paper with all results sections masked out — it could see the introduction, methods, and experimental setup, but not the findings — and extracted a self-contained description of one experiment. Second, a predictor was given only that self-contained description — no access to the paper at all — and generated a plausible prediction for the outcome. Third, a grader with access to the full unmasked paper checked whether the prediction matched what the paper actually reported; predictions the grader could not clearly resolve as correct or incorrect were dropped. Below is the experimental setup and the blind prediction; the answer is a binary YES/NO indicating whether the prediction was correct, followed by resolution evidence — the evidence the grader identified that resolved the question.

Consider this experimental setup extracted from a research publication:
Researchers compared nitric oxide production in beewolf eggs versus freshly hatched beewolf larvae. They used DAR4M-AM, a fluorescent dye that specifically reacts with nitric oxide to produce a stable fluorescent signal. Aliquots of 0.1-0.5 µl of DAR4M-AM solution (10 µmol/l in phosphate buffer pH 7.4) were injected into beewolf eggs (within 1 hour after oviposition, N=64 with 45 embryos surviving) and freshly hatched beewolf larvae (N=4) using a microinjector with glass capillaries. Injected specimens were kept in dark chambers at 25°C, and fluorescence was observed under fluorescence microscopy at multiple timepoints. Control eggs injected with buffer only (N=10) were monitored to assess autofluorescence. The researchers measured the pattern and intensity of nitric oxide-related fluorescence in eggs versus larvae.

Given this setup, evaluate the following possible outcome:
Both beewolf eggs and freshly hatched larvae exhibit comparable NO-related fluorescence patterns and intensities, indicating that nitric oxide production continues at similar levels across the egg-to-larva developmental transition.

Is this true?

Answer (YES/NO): NO